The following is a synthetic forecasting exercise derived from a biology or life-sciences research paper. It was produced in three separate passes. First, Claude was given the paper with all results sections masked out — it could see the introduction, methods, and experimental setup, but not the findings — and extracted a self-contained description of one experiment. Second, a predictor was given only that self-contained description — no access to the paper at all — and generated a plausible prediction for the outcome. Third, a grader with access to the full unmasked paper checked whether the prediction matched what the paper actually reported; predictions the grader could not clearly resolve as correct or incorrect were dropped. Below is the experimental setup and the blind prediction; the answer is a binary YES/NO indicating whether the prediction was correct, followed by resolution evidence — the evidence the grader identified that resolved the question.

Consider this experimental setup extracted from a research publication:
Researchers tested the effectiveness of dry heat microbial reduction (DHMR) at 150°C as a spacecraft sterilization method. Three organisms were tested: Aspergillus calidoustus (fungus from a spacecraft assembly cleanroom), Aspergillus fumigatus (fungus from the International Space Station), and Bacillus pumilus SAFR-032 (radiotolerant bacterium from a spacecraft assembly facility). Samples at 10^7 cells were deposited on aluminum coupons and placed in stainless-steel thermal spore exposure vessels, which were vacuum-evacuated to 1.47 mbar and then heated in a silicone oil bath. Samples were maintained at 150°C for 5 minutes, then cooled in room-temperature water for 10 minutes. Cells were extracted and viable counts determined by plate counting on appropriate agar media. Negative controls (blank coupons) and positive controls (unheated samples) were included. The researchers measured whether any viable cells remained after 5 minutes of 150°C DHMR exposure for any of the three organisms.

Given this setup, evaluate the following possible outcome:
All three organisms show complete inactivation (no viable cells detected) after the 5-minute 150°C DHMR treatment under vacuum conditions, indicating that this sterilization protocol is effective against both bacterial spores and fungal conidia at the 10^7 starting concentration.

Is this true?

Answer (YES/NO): YES